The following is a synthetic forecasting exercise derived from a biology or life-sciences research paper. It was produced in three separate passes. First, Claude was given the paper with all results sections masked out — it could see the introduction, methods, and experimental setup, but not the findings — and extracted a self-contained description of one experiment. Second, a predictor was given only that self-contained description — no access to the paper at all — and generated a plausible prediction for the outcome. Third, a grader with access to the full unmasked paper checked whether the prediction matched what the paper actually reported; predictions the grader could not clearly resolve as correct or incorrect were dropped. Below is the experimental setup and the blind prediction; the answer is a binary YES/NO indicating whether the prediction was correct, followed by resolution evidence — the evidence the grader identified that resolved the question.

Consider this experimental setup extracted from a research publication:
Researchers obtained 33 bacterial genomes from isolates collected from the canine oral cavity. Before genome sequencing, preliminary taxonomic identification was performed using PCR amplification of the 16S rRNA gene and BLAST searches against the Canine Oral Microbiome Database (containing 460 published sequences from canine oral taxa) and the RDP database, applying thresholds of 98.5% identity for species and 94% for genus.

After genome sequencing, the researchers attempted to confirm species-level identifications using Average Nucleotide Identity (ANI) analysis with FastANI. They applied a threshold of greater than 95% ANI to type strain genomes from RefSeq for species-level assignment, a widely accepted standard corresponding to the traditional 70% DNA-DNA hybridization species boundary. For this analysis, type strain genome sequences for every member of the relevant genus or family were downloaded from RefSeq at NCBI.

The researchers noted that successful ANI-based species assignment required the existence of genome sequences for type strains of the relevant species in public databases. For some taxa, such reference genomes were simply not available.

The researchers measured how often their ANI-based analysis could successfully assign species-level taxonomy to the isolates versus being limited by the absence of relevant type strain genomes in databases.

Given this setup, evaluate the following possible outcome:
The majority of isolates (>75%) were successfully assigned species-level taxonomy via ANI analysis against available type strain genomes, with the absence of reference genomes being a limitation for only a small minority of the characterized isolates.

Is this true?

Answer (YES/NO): NO